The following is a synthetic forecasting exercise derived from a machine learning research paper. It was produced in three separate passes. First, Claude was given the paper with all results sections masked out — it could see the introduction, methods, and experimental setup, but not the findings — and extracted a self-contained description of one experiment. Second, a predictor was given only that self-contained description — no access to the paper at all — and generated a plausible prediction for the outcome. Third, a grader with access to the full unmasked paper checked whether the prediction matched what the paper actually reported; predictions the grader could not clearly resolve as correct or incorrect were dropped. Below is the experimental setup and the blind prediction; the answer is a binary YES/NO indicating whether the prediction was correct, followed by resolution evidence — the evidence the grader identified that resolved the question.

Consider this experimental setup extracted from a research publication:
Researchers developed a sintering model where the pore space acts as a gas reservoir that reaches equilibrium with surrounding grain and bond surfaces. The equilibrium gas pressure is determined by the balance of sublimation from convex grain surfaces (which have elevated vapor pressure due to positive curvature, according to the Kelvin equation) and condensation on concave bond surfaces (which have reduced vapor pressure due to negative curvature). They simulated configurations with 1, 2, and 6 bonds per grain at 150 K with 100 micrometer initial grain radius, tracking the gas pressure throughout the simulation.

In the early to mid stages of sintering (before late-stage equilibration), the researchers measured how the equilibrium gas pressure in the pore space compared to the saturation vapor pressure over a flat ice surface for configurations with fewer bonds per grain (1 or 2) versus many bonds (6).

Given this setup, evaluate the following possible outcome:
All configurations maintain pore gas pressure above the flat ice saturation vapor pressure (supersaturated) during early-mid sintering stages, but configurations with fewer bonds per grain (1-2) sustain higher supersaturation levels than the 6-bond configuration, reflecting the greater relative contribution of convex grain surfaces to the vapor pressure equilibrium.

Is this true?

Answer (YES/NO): YES